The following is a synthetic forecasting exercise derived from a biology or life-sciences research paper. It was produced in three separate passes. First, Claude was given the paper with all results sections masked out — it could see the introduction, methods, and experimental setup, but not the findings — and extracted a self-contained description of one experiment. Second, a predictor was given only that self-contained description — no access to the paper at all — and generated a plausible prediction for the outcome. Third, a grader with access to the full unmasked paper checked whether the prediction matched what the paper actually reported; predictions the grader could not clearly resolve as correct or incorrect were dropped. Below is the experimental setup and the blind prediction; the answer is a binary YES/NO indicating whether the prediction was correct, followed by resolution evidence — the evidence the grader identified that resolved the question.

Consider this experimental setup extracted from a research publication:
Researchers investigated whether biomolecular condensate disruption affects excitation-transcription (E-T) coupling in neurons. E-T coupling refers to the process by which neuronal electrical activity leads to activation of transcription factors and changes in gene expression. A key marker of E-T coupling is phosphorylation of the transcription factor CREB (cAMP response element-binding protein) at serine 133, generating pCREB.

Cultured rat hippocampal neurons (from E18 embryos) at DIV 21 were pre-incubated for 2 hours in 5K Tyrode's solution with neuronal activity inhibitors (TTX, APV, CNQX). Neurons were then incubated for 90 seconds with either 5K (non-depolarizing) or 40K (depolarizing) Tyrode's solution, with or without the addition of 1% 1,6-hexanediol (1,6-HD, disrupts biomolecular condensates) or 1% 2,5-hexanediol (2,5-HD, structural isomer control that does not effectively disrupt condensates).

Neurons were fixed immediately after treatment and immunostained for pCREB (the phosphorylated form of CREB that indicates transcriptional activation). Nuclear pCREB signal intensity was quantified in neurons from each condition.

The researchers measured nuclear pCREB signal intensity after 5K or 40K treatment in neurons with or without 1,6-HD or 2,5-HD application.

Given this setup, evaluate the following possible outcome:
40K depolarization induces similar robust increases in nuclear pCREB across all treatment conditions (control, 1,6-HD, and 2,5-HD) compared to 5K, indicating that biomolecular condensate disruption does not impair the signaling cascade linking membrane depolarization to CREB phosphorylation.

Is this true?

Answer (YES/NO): NO